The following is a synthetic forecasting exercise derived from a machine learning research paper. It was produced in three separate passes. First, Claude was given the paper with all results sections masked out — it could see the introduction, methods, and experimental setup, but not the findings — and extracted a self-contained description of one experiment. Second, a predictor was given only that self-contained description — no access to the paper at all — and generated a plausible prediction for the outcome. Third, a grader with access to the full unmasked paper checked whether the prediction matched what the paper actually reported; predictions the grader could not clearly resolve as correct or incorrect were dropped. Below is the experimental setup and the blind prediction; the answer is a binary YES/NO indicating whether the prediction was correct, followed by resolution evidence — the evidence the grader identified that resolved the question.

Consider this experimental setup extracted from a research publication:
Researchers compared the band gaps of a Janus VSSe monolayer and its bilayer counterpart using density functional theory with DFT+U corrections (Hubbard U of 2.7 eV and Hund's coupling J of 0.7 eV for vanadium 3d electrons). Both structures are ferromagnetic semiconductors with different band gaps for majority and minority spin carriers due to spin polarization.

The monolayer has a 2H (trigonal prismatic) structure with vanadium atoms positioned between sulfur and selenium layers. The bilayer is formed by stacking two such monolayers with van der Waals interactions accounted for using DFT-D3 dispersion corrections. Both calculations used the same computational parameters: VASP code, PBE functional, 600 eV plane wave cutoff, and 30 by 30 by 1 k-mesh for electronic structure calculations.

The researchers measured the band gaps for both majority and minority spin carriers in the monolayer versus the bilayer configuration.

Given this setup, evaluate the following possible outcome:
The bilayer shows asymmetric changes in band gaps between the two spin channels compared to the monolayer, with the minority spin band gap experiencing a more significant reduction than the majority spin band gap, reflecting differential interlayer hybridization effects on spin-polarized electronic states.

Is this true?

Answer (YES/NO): NO